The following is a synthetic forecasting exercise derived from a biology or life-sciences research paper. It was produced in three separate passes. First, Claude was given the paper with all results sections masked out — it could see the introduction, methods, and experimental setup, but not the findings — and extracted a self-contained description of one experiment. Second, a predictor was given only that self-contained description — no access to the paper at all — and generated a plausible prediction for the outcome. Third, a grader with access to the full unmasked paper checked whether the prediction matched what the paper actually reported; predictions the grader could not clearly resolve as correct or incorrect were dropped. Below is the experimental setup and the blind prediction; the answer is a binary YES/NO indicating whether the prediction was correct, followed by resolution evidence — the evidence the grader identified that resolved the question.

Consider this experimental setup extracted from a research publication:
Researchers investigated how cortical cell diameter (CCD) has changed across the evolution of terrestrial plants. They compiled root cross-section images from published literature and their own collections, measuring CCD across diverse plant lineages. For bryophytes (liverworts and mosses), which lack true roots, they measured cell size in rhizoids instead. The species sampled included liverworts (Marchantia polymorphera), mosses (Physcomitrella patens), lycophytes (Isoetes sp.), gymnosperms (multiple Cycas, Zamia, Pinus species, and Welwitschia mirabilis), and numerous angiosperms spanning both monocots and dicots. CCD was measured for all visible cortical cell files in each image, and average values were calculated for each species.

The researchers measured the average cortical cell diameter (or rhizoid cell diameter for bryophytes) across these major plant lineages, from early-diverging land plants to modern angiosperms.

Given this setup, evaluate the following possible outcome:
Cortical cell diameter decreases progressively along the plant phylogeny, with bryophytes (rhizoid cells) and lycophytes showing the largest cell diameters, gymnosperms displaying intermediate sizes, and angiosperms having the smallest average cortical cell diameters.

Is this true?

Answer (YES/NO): NO